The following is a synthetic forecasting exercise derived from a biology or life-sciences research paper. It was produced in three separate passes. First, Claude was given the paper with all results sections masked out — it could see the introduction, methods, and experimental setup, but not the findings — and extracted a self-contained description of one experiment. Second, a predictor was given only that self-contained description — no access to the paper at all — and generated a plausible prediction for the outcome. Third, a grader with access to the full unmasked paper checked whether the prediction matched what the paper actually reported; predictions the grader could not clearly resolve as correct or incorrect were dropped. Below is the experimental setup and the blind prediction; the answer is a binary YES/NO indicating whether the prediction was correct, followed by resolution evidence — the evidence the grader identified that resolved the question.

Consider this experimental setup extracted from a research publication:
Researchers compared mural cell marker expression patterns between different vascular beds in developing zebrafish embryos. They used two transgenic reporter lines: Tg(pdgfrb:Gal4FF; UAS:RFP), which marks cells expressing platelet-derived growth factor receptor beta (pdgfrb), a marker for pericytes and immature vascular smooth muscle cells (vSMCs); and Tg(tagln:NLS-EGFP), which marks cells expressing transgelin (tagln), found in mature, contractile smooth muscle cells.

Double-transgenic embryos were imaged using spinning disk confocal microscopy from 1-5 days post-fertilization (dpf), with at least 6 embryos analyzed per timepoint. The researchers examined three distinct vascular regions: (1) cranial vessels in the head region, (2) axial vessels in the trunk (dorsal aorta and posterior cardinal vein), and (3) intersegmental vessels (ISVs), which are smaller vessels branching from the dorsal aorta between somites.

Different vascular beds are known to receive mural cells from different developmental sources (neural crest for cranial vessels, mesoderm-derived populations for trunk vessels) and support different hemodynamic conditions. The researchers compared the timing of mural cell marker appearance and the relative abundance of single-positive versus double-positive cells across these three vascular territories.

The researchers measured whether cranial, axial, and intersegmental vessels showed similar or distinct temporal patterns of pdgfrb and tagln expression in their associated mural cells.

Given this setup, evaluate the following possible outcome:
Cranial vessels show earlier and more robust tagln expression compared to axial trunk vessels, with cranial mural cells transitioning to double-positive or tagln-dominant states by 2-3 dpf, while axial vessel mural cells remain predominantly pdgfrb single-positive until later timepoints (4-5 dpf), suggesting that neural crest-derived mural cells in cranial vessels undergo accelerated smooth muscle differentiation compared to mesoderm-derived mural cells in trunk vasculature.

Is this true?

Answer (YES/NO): NO